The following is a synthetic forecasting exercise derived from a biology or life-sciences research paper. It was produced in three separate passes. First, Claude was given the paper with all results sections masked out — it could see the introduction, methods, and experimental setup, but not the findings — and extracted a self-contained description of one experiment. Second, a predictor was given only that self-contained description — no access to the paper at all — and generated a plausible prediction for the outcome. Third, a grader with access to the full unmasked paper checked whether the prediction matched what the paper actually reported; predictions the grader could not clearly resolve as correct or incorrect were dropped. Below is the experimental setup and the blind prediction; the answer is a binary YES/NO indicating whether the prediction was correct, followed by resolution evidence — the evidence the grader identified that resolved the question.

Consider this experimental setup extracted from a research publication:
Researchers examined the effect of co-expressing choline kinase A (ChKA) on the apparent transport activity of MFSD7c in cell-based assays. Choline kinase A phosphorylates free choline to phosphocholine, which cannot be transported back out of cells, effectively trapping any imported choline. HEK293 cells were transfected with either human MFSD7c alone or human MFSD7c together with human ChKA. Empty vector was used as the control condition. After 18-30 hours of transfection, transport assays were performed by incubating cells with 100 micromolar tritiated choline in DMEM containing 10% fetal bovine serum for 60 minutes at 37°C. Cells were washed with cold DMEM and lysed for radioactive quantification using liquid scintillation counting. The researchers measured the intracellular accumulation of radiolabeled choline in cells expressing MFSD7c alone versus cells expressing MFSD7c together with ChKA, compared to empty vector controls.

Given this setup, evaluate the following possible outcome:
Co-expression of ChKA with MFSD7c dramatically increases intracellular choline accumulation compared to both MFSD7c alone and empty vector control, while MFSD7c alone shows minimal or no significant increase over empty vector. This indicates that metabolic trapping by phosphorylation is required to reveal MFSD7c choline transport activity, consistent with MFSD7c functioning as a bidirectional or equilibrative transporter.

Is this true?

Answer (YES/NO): NO